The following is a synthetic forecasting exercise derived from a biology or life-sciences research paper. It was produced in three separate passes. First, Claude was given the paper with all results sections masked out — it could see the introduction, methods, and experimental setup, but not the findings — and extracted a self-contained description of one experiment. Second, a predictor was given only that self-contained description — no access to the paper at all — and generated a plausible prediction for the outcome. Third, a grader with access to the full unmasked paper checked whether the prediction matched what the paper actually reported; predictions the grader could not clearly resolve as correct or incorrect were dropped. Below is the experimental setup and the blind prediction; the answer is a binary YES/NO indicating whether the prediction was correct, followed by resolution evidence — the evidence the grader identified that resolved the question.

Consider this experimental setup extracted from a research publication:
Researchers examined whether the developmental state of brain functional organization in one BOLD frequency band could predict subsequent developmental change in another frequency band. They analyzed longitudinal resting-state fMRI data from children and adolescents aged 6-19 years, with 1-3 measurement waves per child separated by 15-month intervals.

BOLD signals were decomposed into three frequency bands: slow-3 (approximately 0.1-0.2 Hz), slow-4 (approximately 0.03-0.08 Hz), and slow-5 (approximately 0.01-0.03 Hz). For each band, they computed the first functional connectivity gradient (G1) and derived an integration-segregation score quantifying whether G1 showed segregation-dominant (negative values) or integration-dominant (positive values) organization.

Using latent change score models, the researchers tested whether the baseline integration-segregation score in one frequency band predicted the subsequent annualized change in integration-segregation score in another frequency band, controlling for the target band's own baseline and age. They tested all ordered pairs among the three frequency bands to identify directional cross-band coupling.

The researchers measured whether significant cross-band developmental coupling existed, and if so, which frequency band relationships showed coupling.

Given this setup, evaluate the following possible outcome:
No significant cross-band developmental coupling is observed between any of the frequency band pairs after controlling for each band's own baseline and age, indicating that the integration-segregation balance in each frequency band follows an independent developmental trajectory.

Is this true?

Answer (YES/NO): NO